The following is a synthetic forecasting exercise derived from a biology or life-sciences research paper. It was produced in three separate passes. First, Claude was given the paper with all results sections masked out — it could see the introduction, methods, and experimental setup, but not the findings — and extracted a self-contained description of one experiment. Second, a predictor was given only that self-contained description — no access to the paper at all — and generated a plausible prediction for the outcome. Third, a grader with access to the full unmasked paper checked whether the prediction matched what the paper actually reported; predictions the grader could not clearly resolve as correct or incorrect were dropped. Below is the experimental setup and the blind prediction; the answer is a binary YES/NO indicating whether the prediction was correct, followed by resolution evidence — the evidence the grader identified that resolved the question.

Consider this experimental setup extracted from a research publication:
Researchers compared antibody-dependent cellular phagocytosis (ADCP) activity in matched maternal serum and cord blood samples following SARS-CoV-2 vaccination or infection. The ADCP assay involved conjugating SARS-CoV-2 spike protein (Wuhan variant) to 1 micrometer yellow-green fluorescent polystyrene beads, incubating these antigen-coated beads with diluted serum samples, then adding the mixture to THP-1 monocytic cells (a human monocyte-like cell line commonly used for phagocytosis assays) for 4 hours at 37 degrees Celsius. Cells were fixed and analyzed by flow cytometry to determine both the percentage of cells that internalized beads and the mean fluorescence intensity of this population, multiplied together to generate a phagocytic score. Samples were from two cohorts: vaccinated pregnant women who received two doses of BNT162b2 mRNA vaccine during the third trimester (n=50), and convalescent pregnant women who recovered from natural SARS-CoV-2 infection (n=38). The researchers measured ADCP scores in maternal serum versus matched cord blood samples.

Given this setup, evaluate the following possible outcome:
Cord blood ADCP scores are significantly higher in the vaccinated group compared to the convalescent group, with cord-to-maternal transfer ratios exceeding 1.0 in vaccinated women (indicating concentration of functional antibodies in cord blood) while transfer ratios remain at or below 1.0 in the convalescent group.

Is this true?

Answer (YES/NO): NO